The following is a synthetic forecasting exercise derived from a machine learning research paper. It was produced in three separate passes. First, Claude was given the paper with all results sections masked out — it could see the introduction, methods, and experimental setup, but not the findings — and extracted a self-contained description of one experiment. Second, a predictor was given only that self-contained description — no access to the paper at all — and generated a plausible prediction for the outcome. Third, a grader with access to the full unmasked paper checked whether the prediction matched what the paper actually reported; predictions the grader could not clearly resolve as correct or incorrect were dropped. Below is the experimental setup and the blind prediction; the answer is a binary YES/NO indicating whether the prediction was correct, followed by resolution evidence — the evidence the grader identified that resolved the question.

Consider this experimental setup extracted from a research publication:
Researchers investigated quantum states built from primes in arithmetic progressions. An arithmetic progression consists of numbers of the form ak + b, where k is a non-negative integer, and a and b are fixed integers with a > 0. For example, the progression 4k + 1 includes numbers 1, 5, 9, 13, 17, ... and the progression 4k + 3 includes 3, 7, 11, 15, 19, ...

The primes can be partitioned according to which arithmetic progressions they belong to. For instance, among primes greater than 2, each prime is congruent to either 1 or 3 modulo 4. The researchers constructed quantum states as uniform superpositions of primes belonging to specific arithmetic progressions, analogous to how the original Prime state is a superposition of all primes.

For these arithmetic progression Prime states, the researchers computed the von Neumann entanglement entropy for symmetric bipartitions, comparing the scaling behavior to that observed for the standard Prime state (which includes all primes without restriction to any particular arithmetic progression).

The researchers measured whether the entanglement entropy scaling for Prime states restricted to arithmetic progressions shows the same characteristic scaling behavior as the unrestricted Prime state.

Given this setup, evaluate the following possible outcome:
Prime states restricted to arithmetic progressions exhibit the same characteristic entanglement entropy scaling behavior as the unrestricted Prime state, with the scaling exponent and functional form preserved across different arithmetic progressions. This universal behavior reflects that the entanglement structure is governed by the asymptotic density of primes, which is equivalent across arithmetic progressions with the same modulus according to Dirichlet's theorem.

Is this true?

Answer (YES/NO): YES